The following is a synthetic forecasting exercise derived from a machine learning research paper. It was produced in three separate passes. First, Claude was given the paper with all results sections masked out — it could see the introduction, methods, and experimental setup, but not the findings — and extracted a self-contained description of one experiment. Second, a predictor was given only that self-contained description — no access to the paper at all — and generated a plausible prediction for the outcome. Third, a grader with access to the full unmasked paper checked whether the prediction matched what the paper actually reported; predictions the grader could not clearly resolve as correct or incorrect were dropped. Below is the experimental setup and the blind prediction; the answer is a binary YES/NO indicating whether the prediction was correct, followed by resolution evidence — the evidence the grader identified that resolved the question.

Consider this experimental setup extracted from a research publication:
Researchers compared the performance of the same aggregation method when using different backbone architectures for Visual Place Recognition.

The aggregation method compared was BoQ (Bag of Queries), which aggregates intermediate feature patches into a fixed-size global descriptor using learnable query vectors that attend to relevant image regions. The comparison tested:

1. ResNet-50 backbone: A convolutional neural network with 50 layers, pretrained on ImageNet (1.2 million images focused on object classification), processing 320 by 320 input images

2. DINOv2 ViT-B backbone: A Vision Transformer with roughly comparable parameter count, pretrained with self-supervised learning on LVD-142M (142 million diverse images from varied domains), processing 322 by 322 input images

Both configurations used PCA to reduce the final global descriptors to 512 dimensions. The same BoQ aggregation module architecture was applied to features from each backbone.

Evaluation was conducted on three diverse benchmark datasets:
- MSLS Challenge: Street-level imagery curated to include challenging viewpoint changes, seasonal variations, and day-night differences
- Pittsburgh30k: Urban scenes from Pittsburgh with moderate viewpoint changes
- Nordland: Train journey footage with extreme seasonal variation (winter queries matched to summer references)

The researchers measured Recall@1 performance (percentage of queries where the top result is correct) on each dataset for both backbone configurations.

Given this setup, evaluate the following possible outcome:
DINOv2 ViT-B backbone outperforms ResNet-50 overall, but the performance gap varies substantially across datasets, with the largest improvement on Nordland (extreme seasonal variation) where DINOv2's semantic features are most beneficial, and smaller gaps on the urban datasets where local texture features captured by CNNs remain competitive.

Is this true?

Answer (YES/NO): NO